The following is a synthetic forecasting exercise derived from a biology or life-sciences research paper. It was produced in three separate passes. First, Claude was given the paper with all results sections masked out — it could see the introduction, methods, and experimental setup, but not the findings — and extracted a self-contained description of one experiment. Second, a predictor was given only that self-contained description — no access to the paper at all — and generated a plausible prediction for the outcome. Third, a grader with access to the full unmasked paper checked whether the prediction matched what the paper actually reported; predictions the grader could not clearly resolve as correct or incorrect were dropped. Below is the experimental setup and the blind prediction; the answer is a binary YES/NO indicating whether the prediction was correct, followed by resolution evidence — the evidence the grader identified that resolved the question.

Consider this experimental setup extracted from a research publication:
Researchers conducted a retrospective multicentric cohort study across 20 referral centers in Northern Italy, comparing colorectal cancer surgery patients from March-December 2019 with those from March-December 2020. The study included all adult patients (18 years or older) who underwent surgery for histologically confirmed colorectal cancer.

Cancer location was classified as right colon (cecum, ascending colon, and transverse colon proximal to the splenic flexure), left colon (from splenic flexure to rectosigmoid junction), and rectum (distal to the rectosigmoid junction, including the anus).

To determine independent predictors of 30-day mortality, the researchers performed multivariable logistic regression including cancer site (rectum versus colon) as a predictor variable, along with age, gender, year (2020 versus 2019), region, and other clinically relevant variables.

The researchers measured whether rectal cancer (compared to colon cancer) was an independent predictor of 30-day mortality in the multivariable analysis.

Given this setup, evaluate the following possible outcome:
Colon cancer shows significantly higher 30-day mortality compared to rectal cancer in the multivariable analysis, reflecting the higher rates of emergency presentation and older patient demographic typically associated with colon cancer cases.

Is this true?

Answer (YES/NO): NO